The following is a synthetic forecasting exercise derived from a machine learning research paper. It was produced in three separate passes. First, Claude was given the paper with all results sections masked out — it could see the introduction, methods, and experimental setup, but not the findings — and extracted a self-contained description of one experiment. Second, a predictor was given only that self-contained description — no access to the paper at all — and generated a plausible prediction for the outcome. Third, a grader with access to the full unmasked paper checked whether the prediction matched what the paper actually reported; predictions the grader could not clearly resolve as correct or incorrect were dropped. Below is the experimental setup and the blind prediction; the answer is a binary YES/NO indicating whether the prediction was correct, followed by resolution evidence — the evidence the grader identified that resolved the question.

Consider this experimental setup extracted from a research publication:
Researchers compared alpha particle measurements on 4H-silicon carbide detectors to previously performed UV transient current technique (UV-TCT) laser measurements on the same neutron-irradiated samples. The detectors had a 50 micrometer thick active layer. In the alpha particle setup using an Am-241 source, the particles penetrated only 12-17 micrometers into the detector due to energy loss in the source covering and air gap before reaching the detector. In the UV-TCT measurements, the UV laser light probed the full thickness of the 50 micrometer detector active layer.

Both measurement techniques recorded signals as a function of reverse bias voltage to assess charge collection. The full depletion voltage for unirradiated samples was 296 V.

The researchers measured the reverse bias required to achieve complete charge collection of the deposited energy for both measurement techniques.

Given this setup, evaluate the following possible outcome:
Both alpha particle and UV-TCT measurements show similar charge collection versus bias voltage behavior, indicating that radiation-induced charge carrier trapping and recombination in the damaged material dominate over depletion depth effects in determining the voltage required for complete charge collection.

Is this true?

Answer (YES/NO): NO